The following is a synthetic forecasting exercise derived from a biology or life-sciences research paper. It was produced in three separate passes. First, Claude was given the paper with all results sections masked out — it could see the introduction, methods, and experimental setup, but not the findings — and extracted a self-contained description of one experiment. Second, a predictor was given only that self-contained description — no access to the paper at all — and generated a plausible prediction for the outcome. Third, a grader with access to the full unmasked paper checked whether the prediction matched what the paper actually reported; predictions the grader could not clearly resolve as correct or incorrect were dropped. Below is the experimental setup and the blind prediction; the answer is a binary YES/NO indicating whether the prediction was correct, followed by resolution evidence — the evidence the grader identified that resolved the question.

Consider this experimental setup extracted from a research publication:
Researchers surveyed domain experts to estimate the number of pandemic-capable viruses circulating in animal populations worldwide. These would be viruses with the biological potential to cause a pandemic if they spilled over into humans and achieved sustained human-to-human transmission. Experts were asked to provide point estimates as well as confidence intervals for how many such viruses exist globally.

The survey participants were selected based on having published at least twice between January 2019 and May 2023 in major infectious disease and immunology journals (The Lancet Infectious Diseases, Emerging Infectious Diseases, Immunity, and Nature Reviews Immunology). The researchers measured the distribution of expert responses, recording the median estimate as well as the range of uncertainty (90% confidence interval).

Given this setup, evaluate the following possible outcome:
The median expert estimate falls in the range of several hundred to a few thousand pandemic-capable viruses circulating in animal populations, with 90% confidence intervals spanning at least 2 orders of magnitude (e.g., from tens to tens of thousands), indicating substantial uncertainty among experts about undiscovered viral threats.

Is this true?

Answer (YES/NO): NO